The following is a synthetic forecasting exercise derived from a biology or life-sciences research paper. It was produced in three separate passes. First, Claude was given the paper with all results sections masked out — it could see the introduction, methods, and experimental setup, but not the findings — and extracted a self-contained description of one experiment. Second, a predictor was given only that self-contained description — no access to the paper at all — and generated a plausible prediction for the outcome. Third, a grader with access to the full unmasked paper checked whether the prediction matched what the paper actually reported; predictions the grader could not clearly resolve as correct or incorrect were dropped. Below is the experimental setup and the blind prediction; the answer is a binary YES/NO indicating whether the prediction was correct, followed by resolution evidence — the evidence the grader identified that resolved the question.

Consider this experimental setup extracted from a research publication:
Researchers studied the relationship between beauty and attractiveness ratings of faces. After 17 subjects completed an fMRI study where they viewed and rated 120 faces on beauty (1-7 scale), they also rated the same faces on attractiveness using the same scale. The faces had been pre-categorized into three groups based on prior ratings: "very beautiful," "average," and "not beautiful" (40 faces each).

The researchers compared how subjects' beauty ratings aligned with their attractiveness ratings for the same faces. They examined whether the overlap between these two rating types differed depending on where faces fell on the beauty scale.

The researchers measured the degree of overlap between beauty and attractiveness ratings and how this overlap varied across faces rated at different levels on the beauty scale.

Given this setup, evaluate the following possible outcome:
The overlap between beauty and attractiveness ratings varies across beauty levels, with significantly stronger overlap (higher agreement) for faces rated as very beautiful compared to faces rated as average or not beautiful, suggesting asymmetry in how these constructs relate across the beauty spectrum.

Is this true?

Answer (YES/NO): YES